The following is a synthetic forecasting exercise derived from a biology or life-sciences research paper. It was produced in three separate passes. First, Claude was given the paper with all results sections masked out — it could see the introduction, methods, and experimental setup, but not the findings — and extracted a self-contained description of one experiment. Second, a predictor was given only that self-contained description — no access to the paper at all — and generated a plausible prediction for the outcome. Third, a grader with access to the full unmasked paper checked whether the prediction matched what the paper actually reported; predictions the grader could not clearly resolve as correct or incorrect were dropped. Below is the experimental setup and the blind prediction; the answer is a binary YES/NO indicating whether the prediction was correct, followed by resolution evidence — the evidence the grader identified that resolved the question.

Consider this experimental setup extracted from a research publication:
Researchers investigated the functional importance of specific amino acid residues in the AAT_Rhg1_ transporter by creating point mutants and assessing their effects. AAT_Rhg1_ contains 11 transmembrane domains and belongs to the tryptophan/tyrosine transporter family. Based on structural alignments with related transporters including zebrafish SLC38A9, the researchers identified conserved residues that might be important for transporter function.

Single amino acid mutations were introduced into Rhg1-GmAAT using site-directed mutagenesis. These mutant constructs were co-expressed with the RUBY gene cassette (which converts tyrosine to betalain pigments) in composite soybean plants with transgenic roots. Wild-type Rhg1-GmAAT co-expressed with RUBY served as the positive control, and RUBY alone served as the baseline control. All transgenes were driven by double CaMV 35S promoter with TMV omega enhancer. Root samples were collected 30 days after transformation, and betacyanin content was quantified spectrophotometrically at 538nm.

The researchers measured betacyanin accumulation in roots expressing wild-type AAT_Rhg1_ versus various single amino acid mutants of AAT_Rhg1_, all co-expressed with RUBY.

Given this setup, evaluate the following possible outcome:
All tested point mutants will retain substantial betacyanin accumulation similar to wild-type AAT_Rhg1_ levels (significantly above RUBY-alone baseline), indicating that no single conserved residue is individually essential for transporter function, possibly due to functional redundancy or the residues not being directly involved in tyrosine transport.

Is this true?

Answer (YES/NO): NO